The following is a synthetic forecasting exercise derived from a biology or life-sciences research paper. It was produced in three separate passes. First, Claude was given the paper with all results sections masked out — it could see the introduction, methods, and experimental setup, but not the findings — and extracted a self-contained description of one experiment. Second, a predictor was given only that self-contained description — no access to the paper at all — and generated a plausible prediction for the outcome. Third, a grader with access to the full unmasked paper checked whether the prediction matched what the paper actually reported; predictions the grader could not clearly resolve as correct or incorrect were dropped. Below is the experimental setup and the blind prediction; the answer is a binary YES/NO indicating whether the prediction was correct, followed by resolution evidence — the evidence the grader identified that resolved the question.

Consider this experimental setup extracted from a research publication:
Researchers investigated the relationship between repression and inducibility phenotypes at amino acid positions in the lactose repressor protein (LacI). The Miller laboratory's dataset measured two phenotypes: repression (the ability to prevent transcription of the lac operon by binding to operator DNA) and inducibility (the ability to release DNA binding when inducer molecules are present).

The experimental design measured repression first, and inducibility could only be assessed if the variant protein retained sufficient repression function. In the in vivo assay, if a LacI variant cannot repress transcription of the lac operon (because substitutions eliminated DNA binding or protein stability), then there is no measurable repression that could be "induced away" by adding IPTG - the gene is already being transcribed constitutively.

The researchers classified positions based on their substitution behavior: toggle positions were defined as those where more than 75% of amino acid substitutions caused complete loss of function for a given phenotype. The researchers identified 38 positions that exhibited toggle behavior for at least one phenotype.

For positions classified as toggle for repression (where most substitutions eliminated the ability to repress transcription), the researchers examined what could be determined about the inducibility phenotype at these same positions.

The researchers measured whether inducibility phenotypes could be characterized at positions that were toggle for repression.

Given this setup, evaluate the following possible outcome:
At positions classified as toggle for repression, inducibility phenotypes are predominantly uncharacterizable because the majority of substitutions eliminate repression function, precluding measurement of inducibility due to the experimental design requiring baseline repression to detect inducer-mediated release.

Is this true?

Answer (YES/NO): YES